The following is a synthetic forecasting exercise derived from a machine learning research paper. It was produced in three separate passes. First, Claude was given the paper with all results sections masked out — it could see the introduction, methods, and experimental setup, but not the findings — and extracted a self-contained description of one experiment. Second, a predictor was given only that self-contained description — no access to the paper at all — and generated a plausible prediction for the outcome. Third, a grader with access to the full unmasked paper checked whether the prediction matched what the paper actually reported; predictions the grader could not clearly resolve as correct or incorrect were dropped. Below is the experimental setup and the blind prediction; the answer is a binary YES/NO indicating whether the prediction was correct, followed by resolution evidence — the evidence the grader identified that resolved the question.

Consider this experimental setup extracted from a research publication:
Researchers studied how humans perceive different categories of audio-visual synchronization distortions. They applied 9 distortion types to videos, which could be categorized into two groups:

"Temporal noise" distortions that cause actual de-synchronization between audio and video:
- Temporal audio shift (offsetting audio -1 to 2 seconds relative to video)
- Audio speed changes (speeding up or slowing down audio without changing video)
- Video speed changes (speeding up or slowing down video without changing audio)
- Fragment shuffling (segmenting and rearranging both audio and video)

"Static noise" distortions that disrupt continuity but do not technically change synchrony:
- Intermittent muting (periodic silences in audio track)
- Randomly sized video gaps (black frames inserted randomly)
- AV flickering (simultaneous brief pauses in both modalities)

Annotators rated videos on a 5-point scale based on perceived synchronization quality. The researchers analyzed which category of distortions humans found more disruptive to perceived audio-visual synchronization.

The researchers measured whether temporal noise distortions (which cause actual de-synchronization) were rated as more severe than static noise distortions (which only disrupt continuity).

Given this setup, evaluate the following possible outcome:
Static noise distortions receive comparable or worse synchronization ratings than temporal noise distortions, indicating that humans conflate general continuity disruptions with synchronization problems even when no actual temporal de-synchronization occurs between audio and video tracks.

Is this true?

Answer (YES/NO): YES